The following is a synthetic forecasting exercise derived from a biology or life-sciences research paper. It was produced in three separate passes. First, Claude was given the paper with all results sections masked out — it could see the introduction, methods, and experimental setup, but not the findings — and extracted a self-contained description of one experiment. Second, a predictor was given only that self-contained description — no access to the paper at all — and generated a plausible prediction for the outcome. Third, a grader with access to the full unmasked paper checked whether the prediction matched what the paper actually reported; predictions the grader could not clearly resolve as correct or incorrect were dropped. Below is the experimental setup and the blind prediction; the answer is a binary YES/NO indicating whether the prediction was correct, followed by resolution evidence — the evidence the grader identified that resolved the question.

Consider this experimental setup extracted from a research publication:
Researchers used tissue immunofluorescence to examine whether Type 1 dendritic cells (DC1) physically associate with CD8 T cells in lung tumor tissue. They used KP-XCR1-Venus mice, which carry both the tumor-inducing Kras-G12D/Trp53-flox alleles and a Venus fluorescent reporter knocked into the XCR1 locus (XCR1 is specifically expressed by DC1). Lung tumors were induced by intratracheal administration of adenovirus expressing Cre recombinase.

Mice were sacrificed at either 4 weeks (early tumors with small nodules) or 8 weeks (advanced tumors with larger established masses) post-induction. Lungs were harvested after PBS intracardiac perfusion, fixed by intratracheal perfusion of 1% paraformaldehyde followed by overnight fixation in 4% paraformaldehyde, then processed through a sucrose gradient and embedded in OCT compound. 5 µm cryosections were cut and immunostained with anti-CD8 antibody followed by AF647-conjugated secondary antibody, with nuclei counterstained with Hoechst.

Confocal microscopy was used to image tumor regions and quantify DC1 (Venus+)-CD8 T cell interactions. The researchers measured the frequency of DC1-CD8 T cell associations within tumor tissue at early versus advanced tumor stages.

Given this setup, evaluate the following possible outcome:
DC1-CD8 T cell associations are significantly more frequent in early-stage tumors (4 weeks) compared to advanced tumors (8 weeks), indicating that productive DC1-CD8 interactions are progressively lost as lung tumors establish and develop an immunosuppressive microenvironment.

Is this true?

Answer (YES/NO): YES